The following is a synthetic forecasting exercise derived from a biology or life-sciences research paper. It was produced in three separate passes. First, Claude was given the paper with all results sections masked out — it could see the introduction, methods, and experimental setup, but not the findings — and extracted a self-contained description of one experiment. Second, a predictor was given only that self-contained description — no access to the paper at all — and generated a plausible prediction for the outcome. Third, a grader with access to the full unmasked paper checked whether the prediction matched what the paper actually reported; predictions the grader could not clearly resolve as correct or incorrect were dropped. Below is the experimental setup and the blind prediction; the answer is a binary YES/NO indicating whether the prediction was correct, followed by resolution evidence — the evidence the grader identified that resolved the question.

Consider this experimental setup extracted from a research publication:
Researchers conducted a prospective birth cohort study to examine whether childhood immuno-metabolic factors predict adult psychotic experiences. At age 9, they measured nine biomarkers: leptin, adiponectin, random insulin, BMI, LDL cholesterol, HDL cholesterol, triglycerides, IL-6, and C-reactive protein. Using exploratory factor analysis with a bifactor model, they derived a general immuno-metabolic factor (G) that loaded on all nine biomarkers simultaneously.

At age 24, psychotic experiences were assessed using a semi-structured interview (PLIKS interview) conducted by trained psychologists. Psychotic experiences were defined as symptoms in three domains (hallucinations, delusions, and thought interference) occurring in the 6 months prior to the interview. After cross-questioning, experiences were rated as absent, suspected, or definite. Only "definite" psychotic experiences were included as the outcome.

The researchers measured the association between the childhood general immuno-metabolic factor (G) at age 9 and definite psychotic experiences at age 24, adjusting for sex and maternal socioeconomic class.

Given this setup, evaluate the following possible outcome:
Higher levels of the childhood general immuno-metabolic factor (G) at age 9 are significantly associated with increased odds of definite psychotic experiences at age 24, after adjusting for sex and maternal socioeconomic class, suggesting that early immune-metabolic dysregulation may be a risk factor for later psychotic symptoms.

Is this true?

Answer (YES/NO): YES